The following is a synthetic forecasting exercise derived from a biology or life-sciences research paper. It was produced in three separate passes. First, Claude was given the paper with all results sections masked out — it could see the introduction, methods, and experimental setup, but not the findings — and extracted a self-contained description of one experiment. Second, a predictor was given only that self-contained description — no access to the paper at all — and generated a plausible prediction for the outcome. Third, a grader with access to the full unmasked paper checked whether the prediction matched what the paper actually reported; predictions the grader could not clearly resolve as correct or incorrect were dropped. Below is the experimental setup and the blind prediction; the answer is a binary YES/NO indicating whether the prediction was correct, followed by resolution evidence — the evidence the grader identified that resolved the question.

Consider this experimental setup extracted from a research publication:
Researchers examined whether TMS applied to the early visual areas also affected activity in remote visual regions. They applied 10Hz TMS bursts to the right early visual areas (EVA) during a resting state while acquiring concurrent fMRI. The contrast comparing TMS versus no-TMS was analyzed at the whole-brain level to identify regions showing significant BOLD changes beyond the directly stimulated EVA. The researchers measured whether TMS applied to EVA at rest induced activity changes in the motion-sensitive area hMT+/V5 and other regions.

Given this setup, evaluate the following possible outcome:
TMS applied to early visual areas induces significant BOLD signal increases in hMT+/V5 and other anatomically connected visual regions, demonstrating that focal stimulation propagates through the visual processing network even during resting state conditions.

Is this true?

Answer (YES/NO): NO